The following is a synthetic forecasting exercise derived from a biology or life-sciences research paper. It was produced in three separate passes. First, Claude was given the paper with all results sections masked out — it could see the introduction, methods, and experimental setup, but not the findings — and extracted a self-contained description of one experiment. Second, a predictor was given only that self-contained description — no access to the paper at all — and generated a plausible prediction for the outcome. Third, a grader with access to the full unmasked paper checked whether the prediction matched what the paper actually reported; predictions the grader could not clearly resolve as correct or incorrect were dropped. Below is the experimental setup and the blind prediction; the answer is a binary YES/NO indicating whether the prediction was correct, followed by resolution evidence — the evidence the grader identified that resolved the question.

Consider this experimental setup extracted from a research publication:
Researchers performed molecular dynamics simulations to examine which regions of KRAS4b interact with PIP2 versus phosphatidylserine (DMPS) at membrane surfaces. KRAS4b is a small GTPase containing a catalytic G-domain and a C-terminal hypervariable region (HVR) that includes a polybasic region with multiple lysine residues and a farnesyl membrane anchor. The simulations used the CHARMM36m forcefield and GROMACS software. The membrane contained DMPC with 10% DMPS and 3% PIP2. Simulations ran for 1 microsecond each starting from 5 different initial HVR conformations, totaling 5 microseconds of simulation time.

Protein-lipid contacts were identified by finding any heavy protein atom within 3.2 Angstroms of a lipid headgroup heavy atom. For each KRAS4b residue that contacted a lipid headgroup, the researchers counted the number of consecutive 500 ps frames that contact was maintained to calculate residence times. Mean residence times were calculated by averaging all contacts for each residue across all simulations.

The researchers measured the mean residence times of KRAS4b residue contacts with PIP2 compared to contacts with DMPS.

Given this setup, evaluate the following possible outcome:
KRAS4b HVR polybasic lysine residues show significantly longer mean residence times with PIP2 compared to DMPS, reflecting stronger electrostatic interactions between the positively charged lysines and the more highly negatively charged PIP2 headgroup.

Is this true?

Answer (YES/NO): NO